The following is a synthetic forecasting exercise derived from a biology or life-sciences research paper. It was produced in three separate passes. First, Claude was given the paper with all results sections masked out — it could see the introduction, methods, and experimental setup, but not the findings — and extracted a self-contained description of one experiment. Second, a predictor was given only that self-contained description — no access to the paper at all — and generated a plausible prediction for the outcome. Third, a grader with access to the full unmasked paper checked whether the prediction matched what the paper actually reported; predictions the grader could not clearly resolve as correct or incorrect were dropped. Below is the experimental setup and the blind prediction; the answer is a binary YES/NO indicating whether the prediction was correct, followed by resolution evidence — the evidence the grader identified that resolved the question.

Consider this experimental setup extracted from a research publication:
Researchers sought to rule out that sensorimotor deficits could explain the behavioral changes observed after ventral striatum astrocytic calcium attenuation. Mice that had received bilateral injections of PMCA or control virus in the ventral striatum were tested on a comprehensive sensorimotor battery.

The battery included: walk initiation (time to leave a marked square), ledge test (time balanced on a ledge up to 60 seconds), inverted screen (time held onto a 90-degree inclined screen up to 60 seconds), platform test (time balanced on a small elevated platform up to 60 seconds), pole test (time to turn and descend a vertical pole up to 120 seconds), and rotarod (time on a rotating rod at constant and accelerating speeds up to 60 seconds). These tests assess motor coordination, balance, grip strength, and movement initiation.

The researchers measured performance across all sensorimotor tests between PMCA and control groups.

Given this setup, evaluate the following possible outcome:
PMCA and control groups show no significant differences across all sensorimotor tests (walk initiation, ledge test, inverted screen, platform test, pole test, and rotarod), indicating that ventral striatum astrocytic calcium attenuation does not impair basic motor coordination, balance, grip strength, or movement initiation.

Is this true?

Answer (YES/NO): YES